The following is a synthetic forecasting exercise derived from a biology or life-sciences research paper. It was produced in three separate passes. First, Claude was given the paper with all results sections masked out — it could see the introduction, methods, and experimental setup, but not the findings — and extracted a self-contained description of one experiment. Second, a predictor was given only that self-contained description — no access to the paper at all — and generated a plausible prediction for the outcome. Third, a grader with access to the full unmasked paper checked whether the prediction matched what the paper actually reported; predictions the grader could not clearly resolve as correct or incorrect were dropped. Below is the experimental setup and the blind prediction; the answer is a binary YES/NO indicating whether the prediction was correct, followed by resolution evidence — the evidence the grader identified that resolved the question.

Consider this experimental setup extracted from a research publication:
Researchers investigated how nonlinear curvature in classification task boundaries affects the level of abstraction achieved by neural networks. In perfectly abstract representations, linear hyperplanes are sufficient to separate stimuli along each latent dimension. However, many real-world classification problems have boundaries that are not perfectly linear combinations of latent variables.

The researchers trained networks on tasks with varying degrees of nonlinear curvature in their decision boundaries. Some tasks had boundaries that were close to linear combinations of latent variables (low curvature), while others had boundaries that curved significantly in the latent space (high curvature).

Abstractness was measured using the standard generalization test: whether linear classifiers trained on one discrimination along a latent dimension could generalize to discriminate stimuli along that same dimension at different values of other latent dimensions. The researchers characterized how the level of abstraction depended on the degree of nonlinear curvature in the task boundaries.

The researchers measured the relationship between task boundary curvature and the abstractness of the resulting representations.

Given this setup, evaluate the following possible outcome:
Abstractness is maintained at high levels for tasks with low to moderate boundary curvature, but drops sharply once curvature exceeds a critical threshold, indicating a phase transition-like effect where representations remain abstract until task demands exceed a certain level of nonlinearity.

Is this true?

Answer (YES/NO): NO